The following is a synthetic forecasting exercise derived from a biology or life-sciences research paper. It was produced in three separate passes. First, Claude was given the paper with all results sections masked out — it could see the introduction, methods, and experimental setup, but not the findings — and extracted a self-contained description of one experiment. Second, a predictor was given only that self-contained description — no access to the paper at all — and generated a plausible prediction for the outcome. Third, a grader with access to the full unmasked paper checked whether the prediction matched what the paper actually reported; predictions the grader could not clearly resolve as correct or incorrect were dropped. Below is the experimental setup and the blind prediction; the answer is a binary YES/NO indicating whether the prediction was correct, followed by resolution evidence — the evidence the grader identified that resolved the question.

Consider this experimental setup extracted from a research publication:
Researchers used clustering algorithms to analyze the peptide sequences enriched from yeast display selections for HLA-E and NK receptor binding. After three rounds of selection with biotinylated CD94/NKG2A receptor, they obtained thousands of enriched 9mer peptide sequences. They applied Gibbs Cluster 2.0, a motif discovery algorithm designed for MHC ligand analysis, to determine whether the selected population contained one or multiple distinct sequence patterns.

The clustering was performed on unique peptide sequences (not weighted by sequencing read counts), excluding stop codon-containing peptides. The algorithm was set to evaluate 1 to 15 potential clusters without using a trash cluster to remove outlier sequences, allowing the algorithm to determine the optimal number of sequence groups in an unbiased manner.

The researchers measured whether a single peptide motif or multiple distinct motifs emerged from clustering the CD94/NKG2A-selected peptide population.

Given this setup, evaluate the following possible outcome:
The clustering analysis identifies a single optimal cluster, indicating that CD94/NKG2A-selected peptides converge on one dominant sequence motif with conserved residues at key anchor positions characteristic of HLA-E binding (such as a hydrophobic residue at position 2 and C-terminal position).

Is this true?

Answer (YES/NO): NO